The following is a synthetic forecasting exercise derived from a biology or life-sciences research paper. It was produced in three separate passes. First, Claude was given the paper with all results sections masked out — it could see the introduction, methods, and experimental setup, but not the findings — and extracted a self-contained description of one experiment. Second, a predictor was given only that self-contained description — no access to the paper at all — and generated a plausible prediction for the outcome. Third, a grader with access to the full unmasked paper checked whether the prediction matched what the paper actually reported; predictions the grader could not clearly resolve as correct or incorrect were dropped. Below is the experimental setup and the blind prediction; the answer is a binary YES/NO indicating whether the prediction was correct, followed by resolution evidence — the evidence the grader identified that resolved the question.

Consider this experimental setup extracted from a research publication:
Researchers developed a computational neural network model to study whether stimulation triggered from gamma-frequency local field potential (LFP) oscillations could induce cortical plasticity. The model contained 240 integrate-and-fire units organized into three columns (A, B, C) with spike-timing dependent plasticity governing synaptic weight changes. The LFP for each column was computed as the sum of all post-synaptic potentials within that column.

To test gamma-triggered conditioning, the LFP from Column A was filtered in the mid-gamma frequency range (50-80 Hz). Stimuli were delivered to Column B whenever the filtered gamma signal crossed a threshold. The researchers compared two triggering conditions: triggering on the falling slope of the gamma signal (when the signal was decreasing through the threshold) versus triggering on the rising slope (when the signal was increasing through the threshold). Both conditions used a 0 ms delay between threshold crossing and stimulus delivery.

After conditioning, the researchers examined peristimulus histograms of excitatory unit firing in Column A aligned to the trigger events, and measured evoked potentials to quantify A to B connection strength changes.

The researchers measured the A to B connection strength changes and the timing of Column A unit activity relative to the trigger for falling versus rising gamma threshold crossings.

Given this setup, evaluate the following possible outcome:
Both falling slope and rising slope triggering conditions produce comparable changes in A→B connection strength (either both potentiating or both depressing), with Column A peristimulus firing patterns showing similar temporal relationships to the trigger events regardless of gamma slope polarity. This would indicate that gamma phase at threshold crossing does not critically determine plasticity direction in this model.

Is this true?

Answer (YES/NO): NO